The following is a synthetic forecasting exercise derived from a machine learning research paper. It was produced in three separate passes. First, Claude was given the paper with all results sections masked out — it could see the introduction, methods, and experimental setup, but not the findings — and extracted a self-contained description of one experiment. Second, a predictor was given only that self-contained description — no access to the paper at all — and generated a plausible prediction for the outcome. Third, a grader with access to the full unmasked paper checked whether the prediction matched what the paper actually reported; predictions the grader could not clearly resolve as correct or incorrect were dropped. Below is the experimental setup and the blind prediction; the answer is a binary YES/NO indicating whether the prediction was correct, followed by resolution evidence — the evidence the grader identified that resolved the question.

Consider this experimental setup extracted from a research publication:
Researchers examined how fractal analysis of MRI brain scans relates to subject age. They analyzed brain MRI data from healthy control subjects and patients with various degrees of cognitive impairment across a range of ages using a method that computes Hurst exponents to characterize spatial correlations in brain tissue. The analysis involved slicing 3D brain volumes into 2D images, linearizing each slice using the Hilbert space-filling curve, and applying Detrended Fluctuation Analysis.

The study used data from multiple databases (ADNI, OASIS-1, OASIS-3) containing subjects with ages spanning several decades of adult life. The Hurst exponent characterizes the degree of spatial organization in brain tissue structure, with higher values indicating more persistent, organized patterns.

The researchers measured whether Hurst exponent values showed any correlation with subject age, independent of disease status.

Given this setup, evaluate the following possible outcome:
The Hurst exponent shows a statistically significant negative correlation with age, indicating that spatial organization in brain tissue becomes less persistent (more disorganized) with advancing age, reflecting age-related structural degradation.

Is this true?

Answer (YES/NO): YES